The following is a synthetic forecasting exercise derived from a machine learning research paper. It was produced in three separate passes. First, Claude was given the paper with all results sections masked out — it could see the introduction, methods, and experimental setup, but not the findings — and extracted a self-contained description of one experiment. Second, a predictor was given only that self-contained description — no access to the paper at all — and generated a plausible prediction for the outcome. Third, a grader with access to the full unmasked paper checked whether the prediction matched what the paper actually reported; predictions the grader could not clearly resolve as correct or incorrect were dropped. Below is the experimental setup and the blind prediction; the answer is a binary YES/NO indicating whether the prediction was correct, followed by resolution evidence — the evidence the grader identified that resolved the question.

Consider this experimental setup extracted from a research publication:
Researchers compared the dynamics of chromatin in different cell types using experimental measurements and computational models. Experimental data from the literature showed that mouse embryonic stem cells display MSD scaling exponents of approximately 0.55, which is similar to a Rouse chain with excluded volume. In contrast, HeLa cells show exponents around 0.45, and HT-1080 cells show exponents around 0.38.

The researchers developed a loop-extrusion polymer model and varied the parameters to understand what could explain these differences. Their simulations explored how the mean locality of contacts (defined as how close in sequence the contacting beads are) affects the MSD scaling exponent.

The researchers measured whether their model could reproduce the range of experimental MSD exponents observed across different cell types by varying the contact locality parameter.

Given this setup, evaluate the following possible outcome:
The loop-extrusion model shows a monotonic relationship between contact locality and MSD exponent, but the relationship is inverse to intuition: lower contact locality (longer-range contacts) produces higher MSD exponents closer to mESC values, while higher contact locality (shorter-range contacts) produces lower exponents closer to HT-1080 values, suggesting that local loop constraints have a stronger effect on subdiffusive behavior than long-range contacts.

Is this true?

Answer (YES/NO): NO